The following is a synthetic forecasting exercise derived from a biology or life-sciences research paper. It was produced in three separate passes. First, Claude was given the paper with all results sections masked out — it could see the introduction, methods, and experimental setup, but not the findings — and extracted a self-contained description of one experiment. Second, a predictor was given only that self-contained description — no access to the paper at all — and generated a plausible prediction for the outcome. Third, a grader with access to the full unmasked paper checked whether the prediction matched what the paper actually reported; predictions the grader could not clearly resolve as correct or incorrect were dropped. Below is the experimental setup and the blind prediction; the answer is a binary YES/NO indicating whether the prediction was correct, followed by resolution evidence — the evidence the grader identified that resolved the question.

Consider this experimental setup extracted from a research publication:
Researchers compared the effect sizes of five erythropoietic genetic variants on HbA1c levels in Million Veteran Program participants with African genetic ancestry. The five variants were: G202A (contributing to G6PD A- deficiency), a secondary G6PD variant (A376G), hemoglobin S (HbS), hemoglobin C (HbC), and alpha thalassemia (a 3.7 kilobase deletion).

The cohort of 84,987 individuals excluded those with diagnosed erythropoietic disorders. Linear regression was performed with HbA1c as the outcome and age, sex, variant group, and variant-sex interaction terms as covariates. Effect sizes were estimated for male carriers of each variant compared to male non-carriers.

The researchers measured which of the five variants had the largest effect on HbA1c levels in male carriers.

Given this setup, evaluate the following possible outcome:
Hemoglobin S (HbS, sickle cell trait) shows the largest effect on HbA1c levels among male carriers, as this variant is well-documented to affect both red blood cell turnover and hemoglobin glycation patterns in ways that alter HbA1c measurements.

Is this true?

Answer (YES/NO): NO